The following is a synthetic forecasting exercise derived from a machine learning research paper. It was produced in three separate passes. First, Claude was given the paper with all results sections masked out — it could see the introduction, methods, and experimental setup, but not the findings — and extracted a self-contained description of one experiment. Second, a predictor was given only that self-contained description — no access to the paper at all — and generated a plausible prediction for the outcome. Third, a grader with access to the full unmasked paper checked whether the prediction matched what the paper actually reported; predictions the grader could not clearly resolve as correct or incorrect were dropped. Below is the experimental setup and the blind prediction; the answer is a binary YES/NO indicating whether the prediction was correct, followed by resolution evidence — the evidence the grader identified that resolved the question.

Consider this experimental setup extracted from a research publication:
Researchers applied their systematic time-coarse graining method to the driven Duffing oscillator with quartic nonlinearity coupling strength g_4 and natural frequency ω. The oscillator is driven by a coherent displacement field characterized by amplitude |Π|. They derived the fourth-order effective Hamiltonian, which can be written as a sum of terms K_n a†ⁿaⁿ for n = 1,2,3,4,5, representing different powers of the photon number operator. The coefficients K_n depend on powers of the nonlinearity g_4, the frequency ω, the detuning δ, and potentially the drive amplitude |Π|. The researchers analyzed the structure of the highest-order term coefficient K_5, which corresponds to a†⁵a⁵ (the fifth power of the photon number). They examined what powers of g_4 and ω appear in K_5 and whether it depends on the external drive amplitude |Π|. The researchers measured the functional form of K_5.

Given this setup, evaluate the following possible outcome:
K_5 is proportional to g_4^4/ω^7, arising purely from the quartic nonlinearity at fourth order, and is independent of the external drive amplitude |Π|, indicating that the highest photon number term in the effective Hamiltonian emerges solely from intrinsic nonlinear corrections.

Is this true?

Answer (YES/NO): NO